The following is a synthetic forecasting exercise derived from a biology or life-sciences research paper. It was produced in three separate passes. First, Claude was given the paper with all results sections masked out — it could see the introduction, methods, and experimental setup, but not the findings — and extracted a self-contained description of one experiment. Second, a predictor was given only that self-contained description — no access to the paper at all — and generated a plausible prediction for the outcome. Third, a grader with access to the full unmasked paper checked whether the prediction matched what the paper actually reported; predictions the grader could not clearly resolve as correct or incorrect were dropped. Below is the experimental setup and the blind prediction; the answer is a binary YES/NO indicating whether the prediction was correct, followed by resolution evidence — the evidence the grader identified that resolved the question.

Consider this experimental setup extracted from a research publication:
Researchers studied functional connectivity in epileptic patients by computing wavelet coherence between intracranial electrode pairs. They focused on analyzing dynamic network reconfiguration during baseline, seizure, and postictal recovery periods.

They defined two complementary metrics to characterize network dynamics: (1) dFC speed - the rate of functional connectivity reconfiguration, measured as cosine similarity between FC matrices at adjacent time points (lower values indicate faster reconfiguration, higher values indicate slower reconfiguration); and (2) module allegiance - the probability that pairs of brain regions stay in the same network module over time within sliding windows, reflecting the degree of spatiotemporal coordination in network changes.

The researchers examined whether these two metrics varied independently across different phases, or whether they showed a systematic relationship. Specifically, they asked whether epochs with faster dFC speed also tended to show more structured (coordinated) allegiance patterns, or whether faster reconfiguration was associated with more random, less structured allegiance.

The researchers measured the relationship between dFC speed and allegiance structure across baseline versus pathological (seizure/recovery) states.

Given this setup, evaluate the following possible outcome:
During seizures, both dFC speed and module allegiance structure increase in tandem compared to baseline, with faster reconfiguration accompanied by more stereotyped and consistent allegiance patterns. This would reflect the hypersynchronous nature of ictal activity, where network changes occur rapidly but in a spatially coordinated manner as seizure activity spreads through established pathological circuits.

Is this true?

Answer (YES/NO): NO